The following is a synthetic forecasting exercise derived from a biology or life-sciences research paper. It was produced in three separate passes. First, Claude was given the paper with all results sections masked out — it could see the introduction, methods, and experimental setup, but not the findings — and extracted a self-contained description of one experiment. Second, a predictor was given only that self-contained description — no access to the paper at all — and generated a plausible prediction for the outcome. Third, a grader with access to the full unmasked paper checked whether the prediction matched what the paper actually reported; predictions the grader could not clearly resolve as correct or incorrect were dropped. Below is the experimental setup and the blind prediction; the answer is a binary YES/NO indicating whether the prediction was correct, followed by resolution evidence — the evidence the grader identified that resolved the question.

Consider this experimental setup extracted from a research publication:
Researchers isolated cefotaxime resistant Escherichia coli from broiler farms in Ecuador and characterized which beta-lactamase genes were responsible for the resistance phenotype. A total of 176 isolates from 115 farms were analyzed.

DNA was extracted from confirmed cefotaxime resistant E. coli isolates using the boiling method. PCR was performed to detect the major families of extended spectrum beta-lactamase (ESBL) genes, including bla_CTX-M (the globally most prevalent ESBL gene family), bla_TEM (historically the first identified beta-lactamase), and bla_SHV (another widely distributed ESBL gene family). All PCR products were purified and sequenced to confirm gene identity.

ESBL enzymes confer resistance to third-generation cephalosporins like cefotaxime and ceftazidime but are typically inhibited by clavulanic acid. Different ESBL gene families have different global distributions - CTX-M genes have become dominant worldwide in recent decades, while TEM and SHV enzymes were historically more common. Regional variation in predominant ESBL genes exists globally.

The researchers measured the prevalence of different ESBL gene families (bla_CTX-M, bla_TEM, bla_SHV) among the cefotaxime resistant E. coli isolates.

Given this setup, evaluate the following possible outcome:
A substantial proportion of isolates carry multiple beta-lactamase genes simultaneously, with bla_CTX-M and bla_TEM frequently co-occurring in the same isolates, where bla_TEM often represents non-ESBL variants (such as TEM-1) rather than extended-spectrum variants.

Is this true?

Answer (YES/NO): YES